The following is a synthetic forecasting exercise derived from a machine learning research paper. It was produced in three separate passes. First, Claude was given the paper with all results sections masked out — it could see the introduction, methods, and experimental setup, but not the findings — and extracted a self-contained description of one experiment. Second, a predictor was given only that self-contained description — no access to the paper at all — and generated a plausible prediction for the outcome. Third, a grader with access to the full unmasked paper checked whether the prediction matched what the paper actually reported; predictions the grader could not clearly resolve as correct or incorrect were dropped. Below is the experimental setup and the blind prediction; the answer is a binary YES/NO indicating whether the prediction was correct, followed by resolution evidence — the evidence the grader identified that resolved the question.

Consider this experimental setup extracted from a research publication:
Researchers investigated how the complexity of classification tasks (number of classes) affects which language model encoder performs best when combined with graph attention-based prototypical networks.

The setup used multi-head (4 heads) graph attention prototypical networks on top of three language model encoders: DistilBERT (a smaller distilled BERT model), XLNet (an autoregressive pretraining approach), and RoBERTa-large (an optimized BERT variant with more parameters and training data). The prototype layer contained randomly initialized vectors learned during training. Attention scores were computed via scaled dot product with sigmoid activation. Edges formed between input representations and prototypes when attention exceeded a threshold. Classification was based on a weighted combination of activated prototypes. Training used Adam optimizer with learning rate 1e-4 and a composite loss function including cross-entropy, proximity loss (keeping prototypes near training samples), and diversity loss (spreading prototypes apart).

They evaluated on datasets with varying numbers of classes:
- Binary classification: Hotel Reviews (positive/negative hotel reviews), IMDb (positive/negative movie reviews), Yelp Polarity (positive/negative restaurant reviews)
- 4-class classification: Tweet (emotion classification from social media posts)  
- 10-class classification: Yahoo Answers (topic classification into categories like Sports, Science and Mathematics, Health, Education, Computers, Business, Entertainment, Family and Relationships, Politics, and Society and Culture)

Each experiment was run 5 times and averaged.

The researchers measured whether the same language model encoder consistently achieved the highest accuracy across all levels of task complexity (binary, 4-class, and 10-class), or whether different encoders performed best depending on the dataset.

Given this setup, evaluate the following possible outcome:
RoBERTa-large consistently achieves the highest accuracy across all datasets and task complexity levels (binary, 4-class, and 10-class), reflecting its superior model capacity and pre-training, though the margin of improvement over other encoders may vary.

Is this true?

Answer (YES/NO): NO